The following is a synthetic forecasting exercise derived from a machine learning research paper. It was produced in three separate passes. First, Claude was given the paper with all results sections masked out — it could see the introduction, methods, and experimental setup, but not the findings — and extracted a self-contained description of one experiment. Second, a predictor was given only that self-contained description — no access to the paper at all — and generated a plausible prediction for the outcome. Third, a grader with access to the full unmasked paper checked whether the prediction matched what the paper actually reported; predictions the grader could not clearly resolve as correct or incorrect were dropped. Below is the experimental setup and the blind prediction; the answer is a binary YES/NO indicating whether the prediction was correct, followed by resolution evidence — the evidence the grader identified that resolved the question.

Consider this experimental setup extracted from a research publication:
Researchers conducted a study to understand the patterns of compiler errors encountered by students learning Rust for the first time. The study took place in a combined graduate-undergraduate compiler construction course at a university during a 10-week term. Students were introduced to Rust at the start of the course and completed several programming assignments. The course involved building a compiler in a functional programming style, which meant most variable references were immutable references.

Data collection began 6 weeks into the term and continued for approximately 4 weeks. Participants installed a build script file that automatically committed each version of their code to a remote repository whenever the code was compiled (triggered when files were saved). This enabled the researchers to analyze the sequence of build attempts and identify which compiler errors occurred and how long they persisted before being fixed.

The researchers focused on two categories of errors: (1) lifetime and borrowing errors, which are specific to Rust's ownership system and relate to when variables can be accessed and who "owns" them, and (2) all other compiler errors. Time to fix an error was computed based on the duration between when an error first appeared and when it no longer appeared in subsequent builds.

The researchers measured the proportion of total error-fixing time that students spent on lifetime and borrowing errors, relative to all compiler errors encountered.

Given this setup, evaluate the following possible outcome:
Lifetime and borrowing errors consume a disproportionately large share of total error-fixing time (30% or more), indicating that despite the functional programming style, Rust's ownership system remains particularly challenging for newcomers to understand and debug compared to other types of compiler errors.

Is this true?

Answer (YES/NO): NO